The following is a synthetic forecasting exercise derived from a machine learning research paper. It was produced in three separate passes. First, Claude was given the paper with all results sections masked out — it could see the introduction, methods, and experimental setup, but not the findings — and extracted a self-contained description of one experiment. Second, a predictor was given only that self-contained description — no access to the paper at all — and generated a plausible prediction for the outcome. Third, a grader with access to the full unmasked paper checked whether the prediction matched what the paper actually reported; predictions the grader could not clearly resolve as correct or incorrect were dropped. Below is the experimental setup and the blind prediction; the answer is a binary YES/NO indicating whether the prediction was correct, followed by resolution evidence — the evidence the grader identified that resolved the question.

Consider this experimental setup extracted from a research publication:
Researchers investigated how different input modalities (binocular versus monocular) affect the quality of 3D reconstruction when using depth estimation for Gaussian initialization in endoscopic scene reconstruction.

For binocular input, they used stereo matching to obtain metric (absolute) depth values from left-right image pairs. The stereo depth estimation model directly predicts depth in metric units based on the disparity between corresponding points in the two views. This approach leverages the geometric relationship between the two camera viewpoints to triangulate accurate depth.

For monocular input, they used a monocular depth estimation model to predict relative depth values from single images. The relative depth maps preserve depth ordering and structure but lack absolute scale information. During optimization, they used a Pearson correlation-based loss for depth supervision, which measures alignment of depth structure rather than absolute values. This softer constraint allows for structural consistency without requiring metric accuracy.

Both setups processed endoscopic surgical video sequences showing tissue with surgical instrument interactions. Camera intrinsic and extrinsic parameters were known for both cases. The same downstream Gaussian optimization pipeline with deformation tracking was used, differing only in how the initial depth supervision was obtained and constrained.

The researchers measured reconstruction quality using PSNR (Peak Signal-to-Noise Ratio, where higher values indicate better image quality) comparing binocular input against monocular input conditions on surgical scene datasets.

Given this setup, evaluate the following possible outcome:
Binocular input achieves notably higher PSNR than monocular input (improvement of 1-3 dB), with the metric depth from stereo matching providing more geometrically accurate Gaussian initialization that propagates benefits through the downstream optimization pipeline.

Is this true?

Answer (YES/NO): NO